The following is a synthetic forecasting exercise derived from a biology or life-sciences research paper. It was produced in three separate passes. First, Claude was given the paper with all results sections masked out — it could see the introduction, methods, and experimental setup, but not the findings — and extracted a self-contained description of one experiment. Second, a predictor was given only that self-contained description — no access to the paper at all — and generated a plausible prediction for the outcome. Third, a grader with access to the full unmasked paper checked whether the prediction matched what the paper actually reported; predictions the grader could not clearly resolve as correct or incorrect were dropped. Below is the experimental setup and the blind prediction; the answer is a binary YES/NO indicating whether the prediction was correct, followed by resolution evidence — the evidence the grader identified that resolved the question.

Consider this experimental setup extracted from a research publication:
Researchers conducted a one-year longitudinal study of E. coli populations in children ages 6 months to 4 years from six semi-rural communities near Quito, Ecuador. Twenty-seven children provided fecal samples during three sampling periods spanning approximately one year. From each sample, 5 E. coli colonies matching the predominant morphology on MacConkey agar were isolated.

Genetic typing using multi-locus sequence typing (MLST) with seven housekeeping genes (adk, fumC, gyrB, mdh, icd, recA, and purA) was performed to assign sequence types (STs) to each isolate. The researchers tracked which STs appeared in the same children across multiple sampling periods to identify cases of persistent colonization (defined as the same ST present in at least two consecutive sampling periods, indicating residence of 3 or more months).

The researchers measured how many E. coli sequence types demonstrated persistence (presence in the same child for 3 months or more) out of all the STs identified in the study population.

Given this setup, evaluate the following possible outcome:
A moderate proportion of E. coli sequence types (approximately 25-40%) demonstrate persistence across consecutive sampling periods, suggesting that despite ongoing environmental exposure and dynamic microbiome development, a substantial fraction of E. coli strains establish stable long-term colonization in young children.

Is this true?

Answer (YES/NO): NO